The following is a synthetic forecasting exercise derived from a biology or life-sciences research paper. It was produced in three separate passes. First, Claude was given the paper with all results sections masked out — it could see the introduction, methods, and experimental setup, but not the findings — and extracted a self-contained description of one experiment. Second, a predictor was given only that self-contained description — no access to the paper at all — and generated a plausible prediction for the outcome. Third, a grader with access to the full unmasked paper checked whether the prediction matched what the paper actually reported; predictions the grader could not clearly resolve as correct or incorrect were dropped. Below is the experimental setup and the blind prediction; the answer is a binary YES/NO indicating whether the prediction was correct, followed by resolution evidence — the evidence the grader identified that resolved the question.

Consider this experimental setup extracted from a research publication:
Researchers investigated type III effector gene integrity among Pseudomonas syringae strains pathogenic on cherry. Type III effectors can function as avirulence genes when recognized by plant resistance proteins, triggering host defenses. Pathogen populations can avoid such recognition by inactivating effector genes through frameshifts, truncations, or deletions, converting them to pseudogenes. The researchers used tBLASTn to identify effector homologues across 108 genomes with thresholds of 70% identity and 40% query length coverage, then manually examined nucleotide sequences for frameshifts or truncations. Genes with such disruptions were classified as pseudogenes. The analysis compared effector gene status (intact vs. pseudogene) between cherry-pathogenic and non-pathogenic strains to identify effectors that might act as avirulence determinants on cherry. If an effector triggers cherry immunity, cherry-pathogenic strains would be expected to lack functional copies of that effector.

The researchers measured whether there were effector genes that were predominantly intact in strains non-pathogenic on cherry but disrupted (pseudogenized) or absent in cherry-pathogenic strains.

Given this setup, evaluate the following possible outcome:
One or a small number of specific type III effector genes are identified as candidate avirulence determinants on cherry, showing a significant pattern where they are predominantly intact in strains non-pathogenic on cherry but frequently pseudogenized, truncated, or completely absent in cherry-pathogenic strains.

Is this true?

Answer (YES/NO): YES